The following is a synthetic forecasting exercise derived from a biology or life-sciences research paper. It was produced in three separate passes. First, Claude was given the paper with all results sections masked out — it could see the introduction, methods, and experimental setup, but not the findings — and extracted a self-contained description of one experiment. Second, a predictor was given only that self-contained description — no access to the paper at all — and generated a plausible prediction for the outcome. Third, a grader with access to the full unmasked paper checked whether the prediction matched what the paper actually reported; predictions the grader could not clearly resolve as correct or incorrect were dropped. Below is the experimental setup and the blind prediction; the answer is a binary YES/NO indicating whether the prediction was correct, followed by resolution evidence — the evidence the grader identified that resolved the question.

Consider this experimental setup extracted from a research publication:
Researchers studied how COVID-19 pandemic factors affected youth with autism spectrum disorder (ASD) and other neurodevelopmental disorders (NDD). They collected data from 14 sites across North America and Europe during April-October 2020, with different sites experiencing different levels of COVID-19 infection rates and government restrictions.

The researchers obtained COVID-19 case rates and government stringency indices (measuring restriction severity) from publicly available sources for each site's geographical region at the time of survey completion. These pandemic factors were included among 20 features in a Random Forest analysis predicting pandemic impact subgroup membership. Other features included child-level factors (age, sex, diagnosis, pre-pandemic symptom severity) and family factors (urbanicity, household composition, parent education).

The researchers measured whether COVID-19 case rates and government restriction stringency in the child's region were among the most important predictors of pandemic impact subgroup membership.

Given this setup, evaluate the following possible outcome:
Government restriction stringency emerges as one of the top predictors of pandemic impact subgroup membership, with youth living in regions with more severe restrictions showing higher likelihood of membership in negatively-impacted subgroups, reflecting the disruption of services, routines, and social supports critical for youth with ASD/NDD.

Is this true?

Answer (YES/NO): NO